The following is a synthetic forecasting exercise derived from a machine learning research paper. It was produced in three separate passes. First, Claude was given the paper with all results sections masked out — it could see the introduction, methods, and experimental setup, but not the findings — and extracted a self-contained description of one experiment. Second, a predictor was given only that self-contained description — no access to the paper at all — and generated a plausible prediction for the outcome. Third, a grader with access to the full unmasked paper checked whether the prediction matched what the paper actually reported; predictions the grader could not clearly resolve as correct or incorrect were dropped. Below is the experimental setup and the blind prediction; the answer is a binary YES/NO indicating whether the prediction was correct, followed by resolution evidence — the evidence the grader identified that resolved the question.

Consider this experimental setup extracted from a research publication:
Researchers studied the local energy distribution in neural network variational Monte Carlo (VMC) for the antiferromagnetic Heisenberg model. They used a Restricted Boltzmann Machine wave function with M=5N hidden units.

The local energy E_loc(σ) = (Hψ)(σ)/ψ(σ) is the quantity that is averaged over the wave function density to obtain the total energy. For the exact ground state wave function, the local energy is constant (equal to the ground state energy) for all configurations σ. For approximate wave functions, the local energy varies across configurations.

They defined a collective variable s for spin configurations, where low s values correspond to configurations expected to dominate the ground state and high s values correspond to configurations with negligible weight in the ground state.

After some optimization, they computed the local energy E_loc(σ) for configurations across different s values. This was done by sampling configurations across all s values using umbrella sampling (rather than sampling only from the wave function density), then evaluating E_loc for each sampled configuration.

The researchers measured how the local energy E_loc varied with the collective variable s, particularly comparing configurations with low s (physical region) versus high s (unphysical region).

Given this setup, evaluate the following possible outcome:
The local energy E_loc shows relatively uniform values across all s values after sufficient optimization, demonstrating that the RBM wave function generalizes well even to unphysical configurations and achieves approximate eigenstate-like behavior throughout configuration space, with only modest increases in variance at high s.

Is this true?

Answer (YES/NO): NO